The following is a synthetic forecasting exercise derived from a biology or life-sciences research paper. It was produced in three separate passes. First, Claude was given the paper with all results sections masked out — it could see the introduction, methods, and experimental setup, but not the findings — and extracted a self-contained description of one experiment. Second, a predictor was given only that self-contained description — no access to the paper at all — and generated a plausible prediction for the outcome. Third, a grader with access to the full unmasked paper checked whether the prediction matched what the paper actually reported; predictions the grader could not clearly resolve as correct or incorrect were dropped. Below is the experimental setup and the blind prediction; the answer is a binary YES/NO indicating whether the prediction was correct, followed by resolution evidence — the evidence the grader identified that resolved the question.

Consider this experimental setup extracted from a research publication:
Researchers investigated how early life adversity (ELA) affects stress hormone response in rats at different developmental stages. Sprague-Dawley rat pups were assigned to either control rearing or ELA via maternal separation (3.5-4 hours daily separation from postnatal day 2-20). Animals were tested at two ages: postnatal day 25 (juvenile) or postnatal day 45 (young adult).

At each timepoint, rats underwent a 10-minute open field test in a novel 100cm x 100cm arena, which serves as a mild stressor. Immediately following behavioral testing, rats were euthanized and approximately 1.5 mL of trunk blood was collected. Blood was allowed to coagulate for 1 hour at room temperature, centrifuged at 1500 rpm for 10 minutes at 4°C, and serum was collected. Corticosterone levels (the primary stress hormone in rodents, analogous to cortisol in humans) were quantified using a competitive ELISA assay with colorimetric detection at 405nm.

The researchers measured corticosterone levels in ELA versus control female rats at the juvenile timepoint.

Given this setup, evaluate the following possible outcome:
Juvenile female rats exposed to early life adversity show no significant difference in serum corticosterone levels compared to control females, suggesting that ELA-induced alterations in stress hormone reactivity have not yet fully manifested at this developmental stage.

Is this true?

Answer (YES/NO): NO